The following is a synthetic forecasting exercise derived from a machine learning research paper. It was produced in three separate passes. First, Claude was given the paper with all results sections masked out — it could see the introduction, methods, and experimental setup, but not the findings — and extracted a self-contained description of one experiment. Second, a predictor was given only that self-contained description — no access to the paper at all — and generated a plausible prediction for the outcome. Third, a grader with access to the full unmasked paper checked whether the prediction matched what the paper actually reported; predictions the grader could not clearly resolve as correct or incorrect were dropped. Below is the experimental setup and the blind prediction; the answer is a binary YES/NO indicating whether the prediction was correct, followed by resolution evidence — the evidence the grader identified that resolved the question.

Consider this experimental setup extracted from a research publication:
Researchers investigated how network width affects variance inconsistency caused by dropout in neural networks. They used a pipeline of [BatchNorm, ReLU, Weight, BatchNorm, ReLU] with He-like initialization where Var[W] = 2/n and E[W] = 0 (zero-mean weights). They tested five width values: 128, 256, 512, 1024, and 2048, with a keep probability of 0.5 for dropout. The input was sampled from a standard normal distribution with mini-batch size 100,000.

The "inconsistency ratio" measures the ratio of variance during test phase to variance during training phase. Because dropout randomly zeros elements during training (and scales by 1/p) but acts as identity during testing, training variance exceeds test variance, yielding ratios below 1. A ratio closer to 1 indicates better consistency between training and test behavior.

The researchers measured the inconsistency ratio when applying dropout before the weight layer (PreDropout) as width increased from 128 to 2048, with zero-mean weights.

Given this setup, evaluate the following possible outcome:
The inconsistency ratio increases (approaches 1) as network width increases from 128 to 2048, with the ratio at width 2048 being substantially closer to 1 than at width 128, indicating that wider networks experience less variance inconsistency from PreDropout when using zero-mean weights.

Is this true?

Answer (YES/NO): NO